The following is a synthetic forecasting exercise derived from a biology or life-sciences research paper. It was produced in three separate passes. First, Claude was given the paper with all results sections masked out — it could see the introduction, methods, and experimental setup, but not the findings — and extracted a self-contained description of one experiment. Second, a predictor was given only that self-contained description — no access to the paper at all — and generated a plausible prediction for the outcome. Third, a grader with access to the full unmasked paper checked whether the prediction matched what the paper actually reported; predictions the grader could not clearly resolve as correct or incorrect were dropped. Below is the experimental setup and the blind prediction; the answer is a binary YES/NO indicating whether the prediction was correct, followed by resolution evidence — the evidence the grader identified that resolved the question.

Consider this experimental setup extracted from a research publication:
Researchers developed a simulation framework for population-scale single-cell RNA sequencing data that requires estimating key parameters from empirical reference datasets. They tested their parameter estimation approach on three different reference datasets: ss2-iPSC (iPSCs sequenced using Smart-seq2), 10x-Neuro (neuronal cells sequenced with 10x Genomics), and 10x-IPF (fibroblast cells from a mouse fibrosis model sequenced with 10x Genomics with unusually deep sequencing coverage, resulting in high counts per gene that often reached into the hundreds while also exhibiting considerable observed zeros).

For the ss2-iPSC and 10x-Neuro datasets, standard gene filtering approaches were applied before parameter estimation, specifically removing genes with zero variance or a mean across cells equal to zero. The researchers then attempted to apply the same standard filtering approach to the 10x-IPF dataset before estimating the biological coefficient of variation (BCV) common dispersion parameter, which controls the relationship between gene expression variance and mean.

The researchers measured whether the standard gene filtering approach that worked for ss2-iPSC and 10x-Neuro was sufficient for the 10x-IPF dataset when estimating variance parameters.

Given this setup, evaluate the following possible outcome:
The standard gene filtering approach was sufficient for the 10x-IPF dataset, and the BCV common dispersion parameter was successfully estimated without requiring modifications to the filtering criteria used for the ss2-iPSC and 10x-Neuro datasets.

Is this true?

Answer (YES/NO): NO